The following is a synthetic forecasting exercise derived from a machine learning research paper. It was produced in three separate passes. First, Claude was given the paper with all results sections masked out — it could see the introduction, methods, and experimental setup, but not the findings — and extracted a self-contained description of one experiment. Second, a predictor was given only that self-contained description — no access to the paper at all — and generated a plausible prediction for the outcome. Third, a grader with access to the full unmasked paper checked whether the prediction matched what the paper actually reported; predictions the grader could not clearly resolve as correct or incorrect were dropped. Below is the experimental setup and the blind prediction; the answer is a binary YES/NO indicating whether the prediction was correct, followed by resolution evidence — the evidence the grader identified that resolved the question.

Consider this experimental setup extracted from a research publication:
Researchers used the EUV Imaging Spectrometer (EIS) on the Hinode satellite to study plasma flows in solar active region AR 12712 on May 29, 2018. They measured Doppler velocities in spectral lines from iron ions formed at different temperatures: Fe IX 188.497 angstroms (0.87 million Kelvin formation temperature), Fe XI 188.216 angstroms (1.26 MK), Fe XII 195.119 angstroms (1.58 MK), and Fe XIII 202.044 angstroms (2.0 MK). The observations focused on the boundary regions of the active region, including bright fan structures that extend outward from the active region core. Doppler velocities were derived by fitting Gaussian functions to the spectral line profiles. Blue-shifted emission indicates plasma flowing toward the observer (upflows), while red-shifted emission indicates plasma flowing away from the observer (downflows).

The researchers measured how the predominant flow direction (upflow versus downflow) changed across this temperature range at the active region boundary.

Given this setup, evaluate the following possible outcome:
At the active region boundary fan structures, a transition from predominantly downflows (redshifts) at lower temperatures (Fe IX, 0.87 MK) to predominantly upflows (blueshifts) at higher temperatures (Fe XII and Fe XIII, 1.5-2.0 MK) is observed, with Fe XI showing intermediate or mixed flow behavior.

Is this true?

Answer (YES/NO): YES